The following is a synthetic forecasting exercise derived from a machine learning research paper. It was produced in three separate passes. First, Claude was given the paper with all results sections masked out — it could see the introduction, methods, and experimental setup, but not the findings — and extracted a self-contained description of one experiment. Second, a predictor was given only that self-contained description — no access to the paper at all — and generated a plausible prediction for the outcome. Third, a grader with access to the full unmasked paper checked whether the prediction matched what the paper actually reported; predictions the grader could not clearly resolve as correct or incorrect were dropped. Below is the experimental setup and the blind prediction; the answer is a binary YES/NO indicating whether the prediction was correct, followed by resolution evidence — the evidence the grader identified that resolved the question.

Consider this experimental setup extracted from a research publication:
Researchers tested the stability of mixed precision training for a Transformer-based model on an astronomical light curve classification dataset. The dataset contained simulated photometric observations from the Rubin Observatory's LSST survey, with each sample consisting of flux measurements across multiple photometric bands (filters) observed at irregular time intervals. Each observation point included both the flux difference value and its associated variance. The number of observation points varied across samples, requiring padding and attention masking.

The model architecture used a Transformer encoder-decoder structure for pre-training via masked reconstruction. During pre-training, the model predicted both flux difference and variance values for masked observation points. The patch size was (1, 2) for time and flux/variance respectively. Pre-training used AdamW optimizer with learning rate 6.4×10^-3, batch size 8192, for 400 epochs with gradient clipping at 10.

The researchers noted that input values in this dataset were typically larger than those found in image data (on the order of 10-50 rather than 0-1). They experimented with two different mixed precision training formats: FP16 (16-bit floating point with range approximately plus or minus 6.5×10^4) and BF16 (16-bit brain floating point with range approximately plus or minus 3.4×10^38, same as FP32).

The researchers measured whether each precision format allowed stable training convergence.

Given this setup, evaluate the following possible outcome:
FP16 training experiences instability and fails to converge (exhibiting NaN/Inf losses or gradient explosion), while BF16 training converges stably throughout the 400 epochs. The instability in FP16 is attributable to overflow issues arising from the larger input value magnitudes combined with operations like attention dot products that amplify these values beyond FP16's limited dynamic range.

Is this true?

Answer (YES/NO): YES